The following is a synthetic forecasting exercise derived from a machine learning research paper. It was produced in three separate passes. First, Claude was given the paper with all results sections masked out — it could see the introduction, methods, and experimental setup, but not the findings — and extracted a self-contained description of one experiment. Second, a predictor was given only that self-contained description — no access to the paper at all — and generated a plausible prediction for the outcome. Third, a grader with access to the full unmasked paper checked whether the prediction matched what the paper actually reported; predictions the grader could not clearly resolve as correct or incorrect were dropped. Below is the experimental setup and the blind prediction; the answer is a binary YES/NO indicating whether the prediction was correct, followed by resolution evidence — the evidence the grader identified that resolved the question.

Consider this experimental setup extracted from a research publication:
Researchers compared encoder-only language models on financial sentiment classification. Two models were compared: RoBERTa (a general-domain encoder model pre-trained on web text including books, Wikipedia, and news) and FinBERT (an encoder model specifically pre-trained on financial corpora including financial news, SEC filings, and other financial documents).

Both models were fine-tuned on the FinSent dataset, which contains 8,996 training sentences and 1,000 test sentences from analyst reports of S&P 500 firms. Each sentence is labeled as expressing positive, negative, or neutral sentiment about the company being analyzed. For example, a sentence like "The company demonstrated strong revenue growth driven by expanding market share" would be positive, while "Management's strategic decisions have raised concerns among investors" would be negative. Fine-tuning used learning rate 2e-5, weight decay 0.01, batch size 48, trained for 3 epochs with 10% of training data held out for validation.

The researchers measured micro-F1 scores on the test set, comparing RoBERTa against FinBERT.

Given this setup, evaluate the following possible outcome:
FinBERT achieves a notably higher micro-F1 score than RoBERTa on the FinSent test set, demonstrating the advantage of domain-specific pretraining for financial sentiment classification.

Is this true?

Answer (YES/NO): NO